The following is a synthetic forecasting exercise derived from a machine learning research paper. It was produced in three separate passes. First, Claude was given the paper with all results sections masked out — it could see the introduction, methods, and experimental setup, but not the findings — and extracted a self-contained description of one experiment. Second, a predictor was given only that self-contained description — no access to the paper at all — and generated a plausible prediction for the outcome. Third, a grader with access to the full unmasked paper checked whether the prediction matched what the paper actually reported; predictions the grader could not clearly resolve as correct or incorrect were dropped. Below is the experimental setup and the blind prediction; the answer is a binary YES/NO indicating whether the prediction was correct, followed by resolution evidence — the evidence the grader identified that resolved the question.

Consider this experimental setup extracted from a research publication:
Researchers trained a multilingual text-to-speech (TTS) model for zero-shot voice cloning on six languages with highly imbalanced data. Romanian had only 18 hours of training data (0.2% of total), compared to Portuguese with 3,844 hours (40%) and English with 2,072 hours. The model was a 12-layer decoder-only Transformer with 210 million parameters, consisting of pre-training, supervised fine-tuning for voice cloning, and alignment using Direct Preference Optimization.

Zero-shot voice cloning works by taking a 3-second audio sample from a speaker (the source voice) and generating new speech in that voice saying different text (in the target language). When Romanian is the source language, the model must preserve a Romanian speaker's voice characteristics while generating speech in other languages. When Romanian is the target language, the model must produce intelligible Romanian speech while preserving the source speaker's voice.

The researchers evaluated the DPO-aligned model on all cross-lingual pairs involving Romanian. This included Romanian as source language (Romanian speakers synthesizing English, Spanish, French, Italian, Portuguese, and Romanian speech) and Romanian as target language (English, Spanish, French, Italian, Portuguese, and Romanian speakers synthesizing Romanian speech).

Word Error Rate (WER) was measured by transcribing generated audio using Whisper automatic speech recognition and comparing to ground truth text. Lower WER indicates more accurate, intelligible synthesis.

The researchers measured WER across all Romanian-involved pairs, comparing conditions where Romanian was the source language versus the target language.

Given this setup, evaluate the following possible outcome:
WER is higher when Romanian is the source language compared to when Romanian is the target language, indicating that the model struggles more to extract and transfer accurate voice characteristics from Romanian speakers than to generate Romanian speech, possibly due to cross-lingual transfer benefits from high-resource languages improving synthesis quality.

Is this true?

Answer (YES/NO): NO